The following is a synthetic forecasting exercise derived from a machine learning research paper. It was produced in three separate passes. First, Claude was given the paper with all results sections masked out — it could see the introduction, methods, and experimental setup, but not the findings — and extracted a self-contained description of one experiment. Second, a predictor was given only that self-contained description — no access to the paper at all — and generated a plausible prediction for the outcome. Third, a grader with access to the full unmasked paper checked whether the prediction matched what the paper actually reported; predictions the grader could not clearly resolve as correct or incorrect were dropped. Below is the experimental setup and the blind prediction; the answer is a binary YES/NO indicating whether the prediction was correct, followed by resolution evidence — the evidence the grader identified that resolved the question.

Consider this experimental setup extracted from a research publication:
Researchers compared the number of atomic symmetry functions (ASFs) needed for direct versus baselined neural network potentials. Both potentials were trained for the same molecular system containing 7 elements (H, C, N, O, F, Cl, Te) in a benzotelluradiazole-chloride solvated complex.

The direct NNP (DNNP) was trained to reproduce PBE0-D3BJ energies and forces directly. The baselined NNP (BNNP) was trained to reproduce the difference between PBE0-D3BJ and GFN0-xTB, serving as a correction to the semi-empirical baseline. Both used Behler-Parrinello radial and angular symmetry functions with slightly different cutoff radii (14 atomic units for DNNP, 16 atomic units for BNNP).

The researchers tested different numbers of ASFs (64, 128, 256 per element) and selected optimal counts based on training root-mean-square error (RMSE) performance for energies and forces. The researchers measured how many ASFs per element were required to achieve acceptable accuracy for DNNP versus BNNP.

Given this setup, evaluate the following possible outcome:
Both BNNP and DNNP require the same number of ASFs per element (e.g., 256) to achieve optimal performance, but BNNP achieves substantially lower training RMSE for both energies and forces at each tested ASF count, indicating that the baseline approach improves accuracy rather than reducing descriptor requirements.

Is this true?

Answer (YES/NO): NO